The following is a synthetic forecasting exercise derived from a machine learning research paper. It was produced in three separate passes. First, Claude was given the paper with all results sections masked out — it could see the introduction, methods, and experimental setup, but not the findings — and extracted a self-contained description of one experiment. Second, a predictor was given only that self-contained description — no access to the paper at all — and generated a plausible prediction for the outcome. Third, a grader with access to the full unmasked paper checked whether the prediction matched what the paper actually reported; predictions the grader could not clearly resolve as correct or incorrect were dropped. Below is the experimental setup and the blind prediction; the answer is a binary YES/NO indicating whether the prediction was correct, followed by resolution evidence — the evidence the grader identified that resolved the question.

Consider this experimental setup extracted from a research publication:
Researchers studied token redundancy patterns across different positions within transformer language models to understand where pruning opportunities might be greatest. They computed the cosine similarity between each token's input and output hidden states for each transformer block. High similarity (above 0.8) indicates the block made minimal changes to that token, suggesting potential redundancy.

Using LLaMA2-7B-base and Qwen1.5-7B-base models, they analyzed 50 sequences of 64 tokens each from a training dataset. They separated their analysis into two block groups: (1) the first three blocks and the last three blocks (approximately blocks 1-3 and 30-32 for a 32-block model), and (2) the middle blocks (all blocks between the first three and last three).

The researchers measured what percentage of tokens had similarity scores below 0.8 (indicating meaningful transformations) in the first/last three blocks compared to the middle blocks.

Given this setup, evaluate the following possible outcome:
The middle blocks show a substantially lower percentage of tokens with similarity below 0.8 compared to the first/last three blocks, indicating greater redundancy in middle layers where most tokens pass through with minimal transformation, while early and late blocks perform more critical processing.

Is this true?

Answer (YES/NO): YES